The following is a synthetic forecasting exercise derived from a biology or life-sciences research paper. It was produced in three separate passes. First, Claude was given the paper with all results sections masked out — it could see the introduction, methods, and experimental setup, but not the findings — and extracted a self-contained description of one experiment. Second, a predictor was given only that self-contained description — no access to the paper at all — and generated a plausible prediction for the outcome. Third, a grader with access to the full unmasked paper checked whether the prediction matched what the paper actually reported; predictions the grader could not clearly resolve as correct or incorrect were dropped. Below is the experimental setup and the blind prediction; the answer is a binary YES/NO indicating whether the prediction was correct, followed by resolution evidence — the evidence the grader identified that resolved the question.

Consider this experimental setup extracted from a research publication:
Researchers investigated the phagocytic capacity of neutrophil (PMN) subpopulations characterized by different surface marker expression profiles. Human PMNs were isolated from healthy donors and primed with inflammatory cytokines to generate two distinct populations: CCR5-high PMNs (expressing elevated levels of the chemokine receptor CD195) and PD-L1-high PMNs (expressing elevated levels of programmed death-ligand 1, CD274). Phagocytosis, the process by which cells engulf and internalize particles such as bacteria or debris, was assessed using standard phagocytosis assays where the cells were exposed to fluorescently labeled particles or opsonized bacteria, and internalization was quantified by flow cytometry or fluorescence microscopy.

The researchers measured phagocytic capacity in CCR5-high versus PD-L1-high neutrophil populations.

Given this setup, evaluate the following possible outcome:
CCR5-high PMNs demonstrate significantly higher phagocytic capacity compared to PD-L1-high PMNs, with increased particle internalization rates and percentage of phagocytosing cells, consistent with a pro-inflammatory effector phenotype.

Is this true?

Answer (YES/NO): NO